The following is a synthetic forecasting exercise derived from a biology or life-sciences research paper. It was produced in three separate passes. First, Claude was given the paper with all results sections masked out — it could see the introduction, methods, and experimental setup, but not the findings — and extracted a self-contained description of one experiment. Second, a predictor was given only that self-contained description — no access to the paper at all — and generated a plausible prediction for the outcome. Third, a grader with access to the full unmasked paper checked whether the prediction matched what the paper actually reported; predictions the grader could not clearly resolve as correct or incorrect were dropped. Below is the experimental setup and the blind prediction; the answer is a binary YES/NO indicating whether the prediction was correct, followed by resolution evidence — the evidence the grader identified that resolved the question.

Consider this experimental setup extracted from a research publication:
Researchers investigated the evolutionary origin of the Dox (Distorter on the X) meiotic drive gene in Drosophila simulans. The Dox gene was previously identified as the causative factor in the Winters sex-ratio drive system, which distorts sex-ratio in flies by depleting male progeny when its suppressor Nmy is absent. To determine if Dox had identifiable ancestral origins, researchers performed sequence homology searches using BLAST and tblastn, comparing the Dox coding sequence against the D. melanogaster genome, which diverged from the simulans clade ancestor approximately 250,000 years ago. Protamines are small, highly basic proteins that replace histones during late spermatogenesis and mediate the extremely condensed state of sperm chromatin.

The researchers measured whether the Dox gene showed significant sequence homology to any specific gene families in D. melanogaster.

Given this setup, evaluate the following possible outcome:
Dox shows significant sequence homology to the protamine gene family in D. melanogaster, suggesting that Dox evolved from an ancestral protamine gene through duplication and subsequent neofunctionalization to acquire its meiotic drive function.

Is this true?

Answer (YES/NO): NO